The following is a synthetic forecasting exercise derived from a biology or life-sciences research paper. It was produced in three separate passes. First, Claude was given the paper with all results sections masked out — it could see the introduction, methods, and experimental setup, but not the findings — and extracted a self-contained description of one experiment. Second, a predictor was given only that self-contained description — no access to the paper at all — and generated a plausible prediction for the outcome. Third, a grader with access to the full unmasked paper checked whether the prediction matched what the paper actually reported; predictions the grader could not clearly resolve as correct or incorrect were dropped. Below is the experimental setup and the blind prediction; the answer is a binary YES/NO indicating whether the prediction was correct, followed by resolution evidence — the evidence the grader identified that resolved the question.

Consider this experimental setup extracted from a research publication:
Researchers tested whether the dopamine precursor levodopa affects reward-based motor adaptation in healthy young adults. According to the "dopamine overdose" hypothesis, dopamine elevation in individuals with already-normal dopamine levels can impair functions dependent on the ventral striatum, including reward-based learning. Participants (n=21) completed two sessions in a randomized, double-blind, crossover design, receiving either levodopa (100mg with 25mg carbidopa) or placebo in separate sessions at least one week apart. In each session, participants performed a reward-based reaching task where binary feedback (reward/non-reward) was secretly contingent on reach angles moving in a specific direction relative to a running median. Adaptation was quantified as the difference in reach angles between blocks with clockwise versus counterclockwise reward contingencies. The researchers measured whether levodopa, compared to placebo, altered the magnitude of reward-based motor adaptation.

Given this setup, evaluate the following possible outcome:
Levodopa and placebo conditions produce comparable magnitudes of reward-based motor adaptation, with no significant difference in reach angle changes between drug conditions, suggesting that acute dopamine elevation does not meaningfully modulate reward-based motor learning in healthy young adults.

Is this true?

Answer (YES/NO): YES